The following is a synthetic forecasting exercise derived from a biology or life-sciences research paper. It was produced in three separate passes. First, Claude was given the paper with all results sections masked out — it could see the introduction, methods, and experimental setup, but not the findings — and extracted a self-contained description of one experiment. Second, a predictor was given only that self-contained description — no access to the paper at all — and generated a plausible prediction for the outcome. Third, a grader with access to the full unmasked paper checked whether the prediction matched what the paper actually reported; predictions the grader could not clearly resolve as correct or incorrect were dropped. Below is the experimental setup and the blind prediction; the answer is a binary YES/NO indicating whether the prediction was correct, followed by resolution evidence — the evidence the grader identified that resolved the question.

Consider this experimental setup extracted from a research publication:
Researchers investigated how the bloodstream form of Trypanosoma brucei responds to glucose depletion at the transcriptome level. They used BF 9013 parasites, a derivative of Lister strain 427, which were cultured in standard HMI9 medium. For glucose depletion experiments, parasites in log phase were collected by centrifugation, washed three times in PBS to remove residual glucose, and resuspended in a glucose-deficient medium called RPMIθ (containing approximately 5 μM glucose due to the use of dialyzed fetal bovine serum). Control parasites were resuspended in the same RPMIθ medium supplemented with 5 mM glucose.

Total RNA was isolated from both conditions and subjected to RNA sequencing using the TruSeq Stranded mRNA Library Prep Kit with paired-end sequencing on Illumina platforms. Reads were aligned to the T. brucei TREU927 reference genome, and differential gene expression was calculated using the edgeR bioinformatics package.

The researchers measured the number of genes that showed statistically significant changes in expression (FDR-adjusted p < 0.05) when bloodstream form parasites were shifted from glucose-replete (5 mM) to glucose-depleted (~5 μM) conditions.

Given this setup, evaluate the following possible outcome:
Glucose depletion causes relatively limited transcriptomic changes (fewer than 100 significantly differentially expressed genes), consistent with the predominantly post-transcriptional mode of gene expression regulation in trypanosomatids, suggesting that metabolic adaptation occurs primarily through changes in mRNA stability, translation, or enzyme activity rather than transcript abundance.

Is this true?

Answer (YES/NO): NO